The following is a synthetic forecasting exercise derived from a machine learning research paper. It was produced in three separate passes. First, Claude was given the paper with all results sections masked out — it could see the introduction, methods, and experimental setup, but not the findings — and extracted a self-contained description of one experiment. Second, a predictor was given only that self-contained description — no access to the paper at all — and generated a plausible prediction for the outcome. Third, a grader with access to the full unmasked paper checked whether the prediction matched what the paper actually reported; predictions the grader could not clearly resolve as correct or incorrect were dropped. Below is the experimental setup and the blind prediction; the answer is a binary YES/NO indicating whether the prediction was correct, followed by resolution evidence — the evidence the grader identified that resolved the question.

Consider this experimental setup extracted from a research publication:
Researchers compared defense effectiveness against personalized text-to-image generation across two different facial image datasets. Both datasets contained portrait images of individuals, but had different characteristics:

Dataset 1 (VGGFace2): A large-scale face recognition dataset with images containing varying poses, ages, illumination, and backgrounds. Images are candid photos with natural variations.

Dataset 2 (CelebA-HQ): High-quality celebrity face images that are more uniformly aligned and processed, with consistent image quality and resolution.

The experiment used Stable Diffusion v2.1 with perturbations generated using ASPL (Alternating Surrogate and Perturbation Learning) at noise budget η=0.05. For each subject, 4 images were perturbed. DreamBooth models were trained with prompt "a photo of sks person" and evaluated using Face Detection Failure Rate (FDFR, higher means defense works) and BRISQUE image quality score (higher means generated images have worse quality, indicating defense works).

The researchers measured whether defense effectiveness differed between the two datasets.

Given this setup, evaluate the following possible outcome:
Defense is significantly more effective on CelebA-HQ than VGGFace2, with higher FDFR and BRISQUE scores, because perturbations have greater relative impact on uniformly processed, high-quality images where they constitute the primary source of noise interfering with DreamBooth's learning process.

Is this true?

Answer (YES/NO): NO